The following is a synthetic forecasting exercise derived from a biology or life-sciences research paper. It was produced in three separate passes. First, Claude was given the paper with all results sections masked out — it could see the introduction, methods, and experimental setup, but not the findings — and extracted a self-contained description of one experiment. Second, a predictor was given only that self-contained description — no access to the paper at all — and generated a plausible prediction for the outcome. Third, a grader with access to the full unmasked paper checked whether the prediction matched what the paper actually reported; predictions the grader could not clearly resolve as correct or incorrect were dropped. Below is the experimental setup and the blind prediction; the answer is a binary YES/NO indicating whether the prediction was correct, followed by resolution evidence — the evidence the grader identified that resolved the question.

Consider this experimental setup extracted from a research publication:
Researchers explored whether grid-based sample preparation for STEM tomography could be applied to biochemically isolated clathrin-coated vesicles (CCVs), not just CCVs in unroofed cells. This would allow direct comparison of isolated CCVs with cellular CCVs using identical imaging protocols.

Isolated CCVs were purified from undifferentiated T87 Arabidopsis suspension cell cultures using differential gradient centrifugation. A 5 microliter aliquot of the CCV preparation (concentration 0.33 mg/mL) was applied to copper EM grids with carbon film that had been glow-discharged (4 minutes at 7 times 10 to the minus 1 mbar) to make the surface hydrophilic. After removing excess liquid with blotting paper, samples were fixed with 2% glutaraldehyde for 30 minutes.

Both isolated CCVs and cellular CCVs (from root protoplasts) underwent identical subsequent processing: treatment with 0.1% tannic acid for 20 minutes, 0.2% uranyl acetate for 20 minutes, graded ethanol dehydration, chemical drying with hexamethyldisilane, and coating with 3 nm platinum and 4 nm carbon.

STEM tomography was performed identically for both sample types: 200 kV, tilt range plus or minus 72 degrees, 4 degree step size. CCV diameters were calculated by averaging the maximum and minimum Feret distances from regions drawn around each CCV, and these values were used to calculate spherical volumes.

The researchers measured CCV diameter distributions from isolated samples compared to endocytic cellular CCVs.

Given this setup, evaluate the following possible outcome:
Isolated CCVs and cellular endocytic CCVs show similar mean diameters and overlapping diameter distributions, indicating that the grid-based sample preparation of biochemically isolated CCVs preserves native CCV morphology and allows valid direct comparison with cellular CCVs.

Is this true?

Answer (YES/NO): NO